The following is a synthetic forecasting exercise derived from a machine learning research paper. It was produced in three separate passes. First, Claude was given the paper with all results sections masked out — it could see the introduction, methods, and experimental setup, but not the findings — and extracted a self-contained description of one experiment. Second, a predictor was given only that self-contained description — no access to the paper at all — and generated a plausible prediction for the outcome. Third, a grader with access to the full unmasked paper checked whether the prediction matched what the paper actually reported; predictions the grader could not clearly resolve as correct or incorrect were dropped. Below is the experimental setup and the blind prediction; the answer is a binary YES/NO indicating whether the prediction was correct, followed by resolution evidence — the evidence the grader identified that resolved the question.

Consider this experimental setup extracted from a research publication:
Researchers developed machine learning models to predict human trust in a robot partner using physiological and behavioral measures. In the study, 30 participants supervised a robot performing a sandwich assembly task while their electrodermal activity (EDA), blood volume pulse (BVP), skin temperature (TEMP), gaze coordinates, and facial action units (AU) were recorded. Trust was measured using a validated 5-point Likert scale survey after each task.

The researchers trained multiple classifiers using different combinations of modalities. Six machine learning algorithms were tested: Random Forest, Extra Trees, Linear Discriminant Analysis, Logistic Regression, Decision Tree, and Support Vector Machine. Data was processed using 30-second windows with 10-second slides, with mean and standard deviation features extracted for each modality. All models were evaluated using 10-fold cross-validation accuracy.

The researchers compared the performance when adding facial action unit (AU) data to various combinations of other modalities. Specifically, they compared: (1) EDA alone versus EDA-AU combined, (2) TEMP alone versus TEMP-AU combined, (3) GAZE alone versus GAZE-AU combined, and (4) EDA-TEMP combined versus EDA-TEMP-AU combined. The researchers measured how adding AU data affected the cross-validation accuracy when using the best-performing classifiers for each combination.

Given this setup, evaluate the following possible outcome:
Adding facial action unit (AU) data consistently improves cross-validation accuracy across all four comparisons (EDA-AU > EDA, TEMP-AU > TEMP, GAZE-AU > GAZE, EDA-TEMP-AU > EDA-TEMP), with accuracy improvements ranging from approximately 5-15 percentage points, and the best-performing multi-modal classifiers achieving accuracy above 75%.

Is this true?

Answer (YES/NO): NO